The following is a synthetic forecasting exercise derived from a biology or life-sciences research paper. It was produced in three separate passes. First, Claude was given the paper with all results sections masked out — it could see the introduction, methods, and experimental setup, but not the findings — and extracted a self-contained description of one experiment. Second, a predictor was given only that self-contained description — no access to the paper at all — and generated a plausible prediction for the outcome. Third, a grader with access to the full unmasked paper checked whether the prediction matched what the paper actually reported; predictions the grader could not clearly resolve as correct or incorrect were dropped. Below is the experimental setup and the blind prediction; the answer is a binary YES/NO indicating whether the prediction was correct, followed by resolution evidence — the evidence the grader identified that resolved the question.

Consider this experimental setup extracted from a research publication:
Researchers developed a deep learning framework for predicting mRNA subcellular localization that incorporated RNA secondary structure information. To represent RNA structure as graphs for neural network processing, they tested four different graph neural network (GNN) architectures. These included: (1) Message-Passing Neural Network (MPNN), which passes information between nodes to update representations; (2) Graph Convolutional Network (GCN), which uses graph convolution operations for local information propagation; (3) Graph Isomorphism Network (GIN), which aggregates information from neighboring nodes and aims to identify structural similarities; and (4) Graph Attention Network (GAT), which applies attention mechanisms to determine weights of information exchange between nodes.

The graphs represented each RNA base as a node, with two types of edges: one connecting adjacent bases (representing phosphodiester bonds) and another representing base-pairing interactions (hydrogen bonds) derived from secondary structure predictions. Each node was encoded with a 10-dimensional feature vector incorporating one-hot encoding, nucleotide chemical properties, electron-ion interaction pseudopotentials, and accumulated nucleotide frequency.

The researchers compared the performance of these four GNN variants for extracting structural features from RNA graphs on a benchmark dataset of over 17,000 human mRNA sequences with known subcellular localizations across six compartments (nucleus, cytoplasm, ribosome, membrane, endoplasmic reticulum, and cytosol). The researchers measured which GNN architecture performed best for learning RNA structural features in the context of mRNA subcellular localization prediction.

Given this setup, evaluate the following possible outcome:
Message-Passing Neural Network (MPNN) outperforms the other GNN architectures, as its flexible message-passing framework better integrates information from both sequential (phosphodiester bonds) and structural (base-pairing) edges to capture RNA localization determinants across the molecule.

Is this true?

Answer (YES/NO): NO